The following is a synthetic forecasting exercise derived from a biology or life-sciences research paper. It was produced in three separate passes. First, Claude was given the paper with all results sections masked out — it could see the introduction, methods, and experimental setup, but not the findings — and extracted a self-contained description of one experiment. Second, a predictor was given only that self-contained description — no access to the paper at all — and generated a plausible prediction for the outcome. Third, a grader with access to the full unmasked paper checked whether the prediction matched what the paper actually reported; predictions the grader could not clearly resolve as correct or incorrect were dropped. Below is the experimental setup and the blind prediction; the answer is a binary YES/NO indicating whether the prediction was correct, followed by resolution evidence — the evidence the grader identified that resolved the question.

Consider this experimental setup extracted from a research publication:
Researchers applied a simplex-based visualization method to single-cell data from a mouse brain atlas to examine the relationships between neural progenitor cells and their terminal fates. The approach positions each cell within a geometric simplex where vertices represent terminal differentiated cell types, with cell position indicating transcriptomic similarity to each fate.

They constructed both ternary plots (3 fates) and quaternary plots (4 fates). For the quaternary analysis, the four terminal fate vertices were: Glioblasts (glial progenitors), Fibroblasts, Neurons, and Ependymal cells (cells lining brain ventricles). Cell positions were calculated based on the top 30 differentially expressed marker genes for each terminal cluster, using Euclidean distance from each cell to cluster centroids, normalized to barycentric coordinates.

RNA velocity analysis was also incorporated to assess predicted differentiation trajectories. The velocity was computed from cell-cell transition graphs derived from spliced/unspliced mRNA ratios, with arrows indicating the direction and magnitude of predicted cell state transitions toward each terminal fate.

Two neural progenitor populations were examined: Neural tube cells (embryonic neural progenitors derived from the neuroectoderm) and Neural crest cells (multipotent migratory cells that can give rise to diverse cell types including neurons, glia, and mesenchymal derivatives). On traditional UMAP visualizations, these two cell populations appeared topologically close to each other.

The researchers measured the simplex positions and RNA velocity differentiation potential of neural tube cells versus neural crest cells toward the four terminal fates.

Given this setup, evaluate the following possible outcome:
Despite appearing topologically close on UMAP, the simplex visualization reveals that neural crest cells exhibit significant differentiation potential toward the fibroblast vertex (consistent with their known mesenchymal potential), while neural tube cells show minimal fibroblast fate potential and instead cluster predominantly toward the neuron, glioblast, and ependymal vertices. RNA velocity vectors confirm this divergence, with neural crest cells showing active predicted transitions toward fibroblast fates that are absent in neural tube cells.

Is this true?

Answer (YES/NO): NO